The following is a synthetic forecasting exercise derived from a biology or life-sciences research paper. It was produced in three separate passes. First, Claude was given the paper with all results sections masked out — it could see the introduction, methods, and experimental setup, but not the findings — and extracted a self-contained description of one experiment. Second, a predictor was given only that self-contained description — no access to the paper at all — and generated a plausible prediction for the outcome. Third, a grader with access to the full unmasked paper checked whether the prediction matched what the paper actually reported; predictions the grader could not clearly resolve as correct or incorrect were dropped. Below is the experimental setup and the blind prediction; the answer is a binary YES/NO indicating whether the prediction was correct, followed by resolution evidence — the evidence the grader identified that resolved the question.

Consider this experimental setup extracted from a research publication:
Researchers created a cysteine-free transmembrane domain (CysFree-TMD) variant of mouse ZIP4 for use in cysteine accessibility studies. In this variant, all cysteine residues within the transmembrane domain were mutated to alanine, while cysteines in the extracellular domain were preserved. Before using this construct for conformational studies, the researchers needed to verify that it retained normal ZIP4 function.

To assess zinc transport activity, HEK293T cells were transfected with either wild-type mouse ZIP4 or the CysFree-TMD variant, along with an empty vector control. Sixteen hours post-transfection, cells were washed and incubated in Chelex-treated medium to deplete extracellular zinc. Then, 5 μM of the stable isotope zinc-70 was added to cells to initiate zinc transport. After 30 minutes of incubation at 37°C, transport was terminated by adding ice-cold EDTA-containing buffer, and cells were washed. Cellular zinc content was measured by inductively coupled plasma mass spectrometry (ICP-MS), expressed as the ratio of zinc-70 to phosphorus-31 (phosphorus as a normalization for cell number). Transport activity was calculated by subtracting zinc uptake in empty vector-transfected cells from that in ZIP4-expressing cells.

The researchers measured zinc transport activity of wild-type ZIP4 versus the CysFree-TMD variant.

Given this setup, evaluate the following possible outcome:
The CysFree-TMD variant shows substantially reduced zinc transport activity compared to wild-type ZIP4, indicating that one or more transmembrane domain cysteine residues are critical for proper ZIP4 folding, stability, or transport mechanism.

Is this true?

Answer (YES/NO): NO